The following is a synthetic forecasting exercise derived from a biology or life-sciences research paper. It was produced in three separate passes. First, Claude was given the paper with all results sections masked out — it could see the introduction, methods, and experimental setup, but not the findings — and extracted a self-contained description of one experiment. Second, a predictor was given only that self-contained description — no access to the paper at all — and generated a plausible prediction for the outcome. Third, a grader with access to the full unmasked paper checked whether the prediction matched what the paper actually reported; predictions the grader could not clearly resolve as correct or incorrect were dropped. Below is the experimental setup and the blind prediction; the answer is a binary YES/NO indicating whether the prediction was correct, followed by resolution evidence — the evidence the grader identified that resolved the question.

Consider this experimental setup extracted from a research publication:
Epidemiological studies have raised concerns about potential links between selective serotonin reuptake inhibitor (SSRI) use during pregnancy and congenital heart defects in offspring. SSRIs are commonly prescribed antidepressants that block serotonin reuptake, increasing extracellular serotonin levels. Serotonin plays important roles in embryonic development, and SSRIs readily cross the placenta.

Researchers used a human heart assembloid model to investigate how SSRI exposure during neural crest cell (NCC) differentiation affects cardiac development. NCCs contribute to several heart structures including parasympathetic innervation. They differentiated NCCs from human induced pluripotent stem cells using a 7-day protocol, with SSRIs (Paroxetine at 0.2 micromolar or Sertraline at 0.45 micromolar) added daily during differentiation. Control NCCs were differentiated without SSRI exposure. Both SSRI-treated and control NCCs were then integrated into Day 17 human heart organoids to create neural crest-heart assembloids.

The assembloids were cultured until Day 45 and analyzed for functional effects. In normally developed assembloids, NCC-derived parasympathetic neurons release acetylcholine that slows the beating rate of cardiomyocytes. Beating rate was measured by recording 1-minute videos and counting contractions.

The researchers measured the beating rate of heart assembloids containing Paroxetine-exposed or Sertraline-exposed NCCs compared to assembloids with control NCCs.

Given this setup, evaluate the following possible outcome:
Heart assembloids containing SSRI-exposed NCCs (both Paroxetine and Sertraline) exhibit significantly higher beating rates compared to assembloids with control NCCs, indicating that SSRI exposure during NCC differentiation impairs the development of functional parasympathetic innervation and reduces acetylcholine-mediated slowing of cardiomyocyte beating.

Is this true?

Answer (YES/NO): YES